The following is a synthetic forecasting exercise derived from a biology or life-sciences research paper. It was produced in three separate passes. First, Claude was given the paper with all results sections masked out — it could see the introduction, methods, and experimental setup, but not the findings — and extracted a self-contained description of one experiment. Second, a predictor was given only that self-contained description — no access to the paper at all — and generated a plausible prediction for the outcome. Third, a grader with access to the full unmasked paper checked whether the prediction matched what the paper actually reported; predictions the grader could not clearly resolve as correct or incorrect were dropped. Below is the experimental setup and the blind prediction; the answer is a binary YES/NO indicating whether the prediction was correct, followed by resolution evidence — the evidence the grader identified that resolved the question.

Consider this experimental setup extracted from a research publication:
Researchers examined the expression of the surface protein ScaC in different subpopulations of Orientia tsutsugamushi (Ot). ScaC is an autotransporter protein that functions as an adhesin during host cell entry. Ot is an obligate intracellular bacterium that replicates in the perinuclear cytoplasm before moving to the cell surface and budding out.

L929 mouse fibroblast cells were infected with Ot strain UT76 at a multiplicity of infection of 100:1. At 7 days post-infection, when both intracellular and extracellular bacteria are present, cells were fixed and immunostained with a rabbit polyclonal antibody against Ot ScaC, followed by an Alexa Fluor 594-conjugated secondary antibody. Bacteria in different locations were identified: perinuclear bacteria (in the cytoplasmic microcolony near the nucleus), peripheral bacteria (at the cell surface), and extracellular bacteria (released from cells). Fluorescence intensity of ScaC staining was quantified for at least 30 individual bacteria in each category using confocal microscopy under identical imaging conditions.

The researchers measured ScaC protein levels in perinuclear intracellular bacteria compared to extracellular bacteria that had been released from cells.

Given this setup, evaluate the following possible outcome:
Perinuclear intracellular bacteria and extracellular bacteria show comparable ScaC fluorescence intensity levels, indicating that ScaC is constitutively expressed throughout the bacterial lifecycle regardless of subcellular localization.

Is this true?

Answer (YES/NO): NO